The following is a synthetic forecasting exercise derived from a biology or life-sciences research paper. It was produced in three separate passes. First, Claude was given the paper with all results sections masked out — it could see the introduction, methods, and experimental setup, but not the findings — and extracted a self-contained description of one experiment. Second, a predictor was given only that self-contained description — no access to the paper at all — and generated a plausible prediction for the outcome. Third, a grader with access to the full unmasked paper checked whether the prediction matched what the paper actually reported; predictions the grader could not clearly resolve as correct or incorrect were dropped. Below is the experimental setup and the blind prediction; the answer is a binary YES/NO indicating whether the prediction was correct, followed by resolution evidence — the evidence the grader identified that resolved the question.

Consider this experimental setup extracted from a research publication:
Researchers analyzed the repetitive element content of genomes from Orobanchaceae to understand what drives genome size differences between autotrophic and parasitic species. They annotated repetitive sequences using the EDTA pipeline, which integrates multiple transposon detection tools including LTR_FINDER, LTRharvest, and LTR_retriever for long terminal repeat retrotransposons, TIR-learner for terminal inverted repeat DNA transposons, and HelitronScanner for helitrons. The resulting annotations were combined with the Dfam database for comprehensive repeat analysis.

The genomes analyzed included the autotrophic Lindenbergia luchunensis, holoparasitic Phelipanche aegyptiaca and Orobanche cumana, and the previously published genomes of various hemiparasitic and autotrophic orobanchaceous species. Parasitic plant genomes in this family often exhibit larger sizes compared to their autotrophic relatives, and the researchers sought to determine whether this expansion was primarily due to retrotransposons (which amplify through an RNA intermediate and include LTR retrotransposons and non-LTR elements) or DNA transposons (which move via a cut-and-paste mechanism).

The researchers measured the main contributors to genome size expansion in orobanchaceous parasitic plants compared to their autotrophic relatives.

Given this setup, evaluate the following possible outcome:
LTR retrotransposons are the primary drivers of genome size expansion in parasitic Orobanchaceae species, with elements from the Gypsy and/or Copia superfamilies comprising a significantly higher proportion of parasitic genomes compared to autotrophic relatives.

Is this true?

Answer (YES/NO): YES